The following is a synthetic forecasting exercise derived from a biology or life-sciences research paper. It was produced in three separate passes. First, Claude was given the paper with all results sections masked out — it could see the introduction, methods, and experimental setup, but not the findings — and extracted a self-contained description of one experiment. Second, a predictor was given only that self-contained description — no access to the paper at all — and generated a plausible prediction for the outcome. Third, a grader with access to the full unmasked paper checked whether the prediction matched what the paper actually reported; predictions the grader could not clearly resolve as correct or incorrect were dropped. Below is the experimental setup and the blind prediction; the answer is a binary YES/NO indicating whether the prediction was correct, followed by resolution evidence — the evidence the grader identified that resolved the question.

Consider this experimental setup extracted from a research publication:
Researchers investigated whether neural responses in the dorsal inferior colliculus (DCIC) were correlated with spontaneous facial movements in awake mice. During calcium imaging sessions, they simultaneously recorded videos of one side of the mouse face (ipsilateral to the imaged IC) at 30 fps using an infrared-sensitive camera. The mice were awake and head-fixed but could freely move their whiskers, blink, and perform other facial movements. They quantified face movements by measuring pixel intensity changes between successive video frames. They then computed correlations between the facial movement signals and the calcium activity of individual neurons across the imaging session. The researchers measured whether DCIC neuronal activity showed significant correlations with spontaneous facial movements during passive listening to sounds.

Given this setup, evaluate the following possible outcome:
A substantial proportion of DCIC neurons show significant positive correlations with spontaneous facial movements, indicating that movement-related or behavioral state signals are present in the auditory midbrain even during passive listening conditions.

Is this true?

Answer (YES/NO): NO